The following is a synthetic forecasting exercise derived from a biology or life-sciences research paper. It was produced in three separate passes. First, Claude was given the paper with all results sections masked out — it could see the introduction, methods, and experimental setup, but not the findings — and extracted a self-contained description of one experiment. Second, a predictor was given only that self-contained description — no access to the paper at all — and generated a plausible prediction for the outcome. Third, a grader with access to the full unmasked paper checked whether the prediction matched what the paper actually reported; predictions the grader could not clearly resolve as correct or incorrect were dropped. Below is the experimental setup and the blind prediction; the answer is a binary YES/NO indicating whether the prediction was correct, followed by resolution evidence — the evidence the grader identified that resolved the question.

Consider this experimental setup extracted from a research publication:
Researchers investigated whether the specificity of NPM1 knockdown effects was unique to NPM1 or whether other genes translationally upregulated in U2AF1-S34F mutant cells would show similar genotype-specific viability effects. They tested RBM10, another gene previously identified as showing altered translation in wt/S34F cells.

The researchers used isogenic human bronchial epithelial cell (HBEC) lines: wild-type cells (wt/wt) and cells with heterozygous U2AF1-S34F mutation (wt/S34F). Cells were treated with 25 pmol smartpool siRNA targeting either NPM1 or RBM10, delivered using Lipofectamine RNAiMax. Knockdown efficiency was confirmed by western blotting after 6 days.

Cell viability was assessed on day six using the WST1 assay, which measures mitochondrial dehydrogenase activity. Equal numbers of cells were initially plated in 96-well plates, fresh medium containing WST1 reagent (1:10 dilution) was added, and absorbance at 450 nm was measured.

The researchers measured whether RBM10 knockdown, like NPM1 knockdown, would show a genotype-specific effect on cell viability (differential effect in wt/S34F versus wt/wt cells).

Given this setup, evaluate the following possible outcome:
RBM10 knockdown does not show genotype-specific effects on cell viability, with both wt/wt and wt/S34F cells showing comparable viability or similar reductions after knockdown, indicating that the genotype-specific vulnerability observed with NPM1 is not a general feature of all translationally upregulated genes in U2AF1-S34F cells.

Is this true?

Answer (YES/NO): YES